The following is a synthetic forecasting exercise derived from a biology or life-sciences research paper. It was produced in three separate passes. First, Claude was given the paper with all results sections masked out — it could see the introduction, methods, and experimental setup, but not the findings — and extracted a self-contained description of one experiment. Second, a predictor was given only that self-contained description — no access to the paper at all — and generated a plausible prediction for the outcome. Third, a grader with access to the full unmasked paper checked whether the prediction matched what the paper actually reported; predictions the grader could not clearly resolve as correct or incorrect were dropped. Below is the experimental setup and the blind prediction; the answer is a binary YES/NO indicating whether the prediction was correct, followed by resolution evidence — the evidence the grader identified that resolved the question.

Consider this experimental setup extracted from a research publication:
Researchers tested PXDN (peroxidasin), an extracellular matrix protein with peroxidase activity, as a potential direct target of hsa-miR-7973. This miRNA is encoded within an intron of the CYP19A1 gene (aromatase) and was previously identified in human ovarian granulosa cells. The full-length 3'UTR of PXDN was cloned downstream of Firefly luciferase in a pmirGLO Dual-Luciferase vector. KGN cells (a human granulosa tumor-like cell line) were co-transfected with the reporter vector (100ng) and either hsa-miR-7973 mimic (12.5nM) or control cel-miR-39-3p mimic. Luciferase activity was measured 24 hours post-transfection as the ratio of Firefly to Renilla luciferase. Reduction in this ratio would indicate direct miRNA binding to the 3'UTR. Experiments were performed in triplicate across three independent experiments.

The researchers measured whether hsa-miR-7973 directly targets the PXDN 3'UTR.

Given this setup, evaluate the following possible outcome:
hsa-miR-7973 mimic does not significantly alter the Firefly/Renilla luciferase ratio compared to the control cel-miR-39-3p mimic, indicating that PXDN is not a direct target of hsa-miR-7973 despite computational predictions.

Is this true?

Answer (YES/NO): NO